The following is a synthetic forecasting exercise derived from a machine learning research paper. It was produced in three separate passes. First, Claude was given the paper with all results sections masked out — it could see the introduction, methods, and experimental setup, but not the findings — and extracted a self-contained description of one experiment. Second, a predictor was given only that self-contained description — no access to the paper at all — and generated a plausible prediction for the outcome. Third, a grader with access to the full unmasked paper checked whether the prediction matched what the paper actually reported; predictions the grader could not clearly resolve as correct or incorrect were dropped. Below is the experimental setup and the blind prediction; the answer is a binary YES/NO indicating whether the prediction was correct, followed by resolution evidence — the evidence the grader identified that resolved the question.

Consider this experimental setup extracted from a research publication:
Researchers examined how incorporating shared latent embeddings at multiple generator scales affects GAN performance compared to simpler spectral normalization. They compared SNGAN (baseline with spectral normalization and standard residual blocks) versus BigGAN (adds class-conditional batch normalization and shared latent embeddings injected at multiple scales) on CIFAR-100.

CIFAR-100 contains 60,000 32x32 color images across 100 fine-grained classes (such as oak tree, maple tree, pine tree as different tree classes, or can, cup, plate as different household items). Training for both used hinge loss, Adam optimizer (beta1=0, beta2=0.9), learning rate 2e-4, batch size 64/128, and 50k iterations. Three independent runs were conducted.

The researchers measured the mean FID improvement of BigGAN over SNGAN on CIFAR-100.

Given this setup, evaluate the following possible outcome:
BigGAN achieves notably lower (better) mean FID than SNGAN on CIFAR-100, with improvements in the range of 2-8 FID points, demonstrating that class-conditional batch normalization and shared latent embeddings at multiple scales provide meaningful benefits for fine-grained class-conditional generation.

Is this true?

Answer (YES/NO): NO